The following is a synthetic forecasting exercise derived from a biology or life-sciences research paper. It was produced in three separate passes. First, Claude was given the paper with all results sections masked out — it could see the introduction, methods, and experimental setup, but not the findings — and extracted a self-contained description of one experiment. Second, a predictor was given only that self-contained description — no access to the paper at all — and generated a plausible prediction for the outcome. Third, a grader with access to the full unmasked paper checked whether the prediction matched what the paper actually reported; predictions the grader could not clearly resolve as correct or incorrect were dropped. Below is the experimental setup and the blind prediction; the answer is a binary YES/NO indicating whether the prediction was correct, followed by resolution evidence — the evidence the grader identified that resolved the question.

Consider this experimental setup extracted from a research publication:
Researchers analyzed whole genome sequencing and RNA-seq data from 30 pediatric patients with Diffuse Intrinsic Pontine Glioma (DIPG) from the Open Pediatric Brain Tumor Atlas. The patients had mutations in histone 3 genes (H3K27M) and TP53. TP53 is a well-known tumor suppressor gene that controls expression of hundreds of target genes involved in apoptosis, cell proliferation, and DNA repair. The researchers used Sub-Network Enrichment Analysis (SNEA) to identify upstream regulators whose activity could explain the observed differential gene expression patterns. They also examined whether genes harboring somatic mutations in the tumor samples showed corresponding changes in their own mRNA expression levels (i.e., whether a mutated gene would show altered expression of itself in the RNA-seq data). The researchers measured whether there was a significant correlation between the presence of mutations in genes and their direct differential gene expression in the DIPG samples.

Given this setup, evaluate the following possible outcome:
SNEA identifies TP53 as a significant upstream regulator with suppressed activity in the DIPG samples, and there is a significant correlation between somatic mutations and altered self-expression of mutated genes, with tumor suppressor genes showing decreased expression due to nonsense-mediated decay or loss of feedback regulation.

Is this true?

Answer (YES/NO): NO